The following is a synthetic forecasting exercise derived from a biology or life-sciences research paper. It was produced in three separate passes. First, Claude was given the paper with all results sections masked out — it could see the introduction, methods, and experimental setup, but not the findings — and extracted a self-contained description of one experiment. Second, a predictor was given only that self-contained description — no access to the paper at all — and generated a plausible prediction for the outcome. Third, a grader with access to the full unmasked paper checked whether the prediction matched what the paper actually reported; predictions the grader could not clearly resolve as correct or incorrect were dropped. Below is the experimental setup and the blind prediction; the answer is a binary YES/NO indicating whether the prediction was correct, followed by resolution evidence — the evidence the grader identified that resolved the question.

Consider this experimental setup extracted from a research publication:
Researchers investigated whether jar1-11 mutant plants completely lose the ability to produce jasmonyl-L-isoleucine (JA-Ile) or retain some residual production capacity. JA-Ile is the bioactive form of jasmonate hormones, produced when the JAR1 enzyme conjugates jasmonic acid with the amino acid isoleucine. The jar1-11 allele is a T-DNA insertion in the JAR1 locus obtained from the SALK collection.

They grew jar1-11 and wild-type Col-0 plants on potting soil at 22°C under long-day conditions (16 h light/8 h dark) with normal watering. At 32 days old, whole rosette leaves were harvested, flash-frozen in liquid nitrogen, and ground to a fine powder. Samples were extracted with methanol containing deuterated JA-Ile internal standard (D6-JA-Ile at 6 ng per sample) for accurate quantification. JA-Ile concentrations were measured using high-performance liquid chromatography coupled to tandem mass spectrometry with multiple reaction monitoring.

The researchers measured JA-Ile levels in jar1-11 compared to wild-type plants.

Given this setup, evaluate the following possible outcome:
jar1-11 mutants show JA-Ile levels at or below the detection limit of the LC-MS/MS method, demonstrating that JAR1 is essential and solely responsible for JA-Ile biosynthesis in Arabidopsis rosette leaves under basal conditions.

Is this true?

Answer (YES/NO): YES